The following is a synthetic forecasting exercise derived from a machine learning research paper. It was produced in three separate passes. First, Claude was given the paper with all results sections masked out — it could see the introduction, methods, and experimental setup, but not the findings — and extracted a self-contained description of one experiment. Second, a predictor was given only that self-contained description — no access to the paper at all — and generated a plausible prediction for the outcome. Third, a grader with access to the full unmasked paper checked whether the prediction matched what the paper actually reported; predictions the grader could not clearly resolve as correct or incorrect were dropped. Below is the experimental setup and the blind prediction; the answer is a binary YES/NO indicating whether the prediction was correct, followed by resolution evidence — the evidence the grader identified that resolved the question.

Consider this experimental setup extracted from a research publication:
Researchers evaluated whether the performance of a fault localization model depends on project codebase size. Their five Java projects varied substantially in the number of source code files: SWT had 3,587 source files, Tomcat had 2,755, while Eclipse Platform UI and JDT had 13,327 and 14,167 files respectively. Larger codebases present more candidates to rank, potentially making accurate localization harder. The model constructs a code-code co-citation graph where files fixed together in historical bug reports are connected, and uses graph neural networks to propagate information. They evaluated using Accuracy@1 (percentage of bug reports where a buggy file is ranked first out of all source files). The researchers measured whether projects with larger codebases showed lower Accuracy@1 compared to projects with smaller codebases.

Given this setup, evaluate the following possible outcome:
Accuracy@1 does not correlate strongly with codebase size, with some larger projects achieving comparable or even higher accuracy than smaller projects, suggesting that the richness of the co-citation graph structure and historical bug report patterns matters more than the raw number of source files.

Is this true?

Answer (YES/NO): YES